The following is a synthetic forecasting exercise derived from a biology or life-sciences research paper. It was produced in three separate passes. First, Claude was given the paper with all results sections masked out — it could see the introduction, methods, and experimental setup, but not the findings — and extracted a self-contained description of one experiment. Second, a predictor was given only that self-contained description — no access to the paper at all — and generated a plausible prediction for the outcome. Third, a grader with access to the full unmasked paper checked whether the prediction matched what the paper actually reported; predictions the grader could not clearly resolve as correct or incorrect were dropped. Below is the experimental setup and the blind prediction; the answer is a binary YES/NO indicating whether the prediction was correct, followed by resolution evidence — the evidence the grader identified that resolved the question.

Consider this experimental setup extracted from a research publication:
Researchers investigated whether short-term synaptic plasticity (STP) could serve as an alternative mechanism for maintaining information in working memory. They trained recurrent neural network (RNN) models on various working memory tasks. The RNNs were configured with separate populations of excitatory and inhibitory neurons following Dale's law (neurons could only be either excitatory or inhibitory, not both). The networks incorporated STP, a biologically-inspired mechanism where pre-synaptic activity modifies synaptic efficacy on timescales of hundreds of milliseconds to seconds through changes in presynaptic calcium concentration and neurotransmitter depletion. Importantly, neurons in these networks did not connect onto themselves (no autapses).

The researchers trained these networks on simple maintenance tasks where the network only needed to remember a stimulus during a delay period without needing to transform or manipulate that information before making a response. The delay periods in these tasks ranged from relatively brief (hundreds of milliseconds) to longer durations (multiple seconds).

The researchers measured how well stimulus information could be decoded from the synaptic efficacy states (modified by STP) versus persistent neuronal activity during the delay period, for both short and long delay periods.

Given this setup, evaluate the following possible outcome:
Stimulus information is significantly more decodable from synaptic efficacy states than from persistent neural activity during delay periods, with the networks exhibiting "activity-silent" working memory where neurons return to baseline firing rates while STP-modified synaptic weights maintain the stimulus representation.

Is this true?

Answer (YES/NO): YES